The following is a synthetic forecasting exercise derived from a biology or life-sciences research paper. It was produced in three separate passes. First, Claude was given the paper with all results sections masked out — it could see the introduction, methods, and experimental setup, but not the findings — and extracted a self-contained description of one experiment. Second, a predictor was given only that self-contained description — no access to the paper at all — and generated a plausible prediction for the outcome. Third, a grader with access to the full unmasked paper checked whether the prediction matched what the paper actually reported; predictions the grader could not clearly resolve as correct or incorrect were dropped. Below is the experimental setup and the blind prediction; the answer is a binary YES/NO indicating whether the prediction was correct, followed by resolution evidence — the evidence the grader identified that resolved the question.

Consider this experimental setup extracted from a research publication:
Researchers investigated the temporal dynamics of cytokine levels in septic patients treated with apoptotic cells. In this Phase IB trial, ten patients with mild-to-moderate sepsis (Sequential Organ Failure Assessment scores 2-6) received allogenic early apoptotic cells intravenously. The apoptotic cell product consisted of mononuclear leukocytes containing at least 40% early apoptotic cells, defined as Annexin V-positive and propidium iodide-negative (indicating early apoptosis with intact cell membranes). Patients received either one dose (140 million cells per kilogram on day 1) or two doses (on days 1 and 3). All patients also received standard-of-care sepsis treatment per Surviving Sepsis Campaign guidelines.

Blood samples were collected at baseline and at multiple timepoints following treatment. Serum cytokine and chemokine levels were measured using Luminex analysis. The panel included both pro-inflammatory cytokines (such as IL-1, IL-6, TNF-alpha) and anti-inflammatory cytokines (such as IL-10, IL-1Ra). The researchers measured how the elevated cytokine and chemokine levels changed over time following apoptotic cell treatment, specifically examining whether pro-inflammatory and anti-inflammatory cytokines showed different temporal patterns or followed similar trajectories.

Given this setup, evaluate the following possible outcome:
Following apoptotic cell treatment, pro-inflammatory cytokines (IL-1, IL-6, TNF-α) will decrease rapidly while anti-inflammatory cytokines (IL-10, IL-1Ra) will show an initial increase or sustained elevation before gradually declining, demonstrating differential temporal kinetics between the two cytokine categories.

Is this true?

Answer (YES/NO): NO